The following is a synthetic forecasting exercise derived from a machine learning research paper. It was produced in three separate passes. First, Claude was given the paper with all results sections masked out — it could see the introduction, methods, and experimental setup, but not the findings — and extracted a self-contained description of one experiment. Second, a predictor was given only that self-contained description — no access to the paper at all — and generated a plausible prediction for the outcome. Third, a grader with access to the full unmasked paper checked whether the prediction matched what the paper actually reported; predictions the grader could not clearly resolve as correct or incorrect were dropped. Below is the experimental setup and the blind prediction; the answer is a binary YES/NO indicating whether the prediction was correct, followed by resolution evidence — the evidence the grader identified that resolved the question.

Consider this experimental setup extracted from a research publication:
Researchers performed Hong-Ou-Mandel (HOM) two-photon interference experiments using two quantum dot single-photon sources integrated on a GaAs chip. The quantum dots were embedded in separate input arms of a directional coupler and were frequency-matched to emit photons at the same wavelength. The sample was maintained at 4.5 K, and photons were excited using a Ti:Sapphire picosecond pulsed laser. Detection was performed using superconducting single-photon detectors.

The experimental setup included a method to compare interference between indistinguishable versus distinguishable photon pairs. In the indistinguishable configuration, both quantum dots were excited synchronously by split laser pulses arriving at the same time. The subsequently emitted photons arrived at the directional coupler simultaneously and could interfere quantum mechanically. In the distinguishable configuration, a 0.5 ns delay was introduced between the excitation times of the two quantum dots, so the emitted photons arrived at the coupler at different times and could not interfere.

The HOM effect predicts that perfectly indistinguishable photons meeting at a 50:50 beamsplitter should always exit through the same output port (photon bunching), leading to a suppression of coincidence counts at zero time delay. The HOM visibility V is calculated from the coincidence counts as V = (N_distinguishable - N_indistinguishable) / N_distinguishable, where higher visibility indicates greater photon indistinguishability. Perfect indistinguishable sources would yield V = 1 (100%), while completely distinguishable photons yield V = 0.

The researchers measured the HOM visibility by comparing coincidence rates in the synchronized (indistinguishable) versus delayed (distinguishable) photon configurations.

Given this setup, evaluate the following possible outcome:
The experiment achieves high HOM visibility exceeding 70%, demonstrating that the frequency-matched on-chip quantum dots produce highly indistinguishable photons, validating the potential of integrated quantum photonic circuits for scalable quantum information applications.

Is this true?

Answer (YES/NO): NO